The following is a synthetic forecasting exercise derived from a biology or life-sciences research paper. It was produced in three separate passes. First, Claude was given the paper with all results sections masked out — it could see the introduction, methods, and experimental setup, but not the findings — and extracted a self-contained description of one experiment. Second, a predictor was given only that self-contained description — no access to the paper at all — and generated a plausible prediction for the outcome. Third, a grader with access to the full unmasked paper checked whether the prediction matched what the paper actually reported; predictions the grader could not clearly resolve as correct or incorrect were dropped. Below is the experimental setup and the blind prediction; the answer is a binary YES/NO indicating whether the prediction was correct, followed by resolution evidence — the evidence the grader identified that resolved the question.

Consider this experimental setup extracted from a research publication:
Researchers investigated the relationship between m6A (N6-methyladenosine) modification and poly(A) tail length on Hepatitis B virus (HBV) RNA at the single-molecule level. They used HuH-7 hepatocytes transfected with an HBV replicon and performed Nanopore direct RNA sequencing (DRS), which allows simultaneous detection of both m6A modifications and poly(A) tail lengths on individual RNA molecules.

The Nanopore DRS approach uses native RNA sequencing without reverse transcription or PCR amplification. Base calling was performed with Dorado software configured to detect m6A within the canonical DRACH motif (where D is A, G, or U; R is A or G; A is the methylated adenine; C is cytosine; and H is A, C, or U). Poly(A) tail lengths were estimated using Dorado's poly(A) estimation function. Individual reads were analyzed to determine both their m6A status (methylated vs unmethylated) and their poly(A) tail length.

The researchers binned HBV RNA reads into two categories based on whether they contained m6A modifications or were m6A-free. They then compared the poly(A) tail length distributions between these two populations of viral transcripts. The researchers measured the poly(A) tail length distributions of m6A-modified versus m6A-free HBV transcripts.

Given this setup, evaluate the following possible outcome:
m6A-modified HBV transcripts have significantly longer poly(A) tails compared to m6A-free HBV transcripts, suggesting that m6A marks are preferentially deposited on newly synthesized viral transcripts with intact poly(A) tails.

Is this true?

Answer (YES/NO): NO